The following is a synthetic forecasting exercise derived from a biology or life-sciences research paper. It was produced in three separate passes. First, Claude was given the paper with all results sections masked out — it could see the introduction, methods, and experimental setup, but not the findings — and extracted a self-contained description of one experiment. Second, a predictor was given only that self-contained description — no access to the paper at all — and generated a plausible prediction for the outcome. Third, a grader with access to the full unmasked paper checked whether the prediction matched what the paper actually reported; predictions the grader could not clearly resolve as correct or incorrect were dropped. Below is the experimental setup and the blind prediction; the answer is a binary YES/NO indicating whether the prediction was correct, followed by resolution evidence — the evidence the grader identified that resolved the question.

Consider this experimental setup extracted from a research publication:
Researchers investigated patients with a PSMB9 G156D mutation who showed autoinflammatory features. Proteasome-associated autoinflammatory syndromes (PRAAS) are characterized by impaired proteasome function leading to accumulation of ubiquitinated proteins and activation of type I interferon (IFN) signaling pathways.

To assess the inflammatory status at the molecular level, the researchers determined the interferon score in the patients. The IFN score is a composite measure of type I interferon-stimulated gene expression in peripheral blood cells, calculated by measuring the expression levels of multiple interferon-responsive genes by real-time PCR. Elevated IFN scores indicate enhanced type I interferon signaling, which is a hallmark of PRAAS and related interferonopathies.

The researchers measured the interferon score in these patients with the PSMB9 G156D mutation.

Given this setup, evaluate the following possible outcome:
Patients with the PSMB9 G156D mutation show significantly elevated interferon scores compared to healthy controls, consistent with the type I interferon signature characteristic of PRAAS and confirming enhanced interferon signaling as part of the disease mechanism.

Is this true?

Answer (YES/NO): YES